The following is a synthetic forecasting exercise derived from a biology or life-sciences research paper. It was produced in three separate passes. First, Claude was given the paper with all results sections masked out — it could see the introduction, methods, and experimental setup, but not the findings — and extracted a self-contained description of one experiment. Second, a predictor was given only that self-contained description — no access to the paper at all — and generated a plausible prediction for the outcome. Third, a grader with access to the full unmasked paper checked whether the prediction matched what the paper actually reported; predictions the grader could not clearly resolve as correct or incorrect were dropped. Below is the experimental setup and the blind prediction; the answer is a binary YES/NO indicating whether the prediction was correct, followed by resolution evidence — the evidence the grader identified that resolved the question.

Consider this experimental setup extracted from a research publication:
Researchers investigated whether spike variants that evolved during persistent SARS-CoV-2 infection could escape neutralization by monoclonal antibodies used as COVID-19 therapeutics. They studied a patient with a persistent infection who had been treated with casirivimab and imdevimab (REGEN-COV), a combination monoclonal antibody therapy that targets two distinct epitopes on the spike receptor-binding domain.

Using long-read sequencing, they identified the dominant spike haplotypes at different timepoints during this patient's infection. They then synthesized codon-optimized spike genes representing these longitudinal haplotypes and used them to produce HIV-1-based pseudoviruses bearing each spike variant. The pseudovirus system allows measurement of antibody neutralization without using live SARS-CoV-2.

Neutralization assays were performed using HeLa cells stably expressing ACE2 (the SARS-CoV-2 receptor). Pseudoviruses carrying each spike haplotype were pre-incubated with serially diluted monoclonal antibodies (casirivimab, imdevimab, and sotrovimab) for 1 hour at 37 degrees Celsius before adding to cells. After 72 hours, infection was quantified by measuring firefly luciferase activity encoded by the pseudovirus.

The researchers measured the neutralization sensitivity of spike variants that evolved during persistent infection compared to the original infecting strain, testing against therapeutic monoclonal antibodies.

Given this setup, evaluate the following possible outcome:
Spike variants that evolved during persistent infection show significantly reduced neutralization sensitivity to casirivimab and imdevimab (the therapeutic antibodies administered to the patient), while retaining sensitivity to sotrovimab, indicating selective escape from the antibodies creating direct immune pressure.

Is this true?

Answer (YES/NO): NO